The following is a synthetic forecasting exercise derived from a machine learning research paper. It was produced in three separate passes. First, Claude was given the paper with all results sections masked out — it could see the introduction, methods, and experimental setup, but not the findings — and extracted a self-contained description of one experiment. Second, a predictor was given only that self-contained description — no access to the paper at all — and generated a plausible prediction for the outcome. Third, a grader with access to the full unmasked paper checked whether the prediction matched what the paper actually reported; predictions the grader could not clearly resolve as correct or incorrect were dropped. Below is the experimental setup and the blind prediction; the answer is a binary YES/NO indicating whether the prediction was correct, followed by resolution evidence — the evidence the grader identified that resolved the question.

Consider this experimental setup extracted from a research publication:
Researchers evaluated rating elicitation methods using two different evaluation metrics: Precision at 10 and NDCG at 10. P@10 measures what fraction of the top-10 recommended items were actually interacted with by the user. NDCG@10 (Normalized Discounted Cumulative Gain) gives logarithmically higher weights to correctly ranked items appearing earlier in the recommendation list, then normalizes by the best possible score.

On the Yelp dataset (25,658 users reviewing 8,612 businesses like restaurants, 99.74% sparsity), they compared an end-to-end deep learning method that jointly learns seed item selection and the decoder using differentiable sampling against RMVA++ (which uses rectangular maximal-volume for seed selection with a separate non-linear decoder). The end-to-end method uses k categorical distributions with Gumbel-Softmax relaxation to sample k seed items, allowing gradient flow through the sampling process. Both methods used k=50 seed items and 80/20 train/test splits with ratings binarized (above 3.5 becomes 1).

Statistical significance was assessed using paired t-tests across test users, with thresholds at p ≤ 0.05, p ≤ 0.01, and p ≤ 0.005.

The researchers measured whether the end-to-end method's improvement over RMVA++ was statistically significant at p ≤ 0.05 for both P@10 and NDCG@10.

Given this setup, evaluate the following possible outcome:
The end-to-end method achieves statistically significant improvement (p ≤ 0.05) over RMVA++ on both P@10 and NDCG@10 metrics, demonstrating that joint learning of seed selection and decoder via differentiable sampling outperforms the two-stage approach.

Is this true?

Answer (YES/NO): NO